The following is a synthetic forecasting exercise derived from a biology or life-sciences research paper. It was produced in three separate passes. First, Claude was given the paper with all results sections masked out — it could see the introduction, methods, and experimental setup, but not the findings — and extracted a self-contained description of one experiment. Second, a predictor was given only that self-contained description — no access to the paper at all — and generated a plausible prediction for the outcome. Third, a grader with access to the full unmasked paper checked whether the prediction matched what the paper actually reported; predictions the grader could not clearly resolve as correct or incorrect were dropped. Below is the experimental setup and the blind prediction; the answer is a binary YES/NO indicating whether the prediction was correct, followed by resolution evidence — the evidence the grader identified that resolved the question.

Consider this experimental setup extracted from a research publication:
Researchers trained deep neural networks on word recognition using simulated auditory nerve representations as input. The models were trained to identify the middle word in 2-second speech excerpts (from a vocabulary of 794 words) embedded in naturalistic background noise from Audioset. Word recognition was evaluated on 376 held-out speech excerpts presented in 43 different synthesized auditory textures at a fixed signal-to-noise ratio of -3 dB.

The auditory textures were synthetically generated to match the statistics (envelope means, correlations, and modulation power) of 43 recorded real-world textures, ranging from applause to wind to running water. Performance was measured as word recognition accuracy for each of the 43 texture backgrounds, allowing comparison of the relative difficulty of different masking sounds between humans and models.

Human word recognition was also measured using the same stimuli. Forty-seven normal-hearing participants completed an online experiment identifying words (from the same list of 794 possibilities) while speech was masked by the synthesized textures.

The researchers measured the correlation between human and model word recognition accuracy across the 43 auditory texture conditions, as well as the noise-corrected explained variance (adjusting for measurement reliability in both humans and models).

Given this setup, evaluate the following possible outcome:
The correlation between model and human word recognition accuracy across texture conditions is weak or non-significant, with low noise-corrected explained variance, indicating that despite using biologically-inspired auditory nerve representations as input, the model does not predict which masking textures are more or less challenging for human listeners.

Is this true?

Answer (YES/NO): NO